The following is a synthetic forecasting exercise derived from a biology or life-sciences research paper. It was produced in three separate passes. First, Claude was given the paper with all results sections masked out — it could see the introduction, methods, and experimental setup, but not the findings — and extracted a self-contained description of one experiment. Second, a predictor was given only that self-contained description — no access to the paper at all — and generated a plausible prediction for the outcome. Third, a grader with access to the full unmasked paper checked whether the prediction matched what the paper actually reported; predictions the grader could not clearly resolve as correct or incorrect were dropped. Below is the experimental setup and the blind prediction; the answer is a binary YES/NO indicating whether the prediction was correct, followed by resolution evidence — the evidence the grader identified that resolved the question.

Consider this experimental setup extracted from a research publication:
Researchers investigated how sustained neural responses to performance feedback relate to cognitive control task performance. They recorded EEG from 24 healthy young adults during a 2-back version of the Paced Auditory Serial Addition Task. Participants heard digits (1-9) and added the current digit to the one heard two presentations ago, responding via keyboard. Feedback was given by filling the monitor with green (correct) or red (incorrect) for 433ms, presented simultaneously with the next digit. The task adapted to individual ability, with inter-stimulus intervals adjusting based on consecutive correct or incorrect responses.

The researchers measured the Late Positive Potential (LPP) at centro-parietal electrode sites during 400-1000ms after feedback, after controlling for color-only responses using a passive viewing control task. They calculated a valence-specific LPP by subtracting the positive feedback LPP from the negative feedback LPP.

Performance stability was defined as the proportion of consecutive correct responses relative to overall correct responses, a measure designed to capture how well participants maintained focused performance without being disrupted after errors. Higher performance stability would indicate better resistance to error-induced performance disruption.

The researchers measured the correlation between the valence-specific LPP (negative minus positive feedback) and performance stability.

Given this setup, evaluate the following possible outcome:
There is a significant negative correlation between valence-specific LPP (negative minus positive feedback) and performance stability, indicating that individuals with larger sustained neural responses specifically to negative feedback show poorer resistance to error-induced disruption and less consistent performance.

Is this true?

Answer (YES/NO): NO